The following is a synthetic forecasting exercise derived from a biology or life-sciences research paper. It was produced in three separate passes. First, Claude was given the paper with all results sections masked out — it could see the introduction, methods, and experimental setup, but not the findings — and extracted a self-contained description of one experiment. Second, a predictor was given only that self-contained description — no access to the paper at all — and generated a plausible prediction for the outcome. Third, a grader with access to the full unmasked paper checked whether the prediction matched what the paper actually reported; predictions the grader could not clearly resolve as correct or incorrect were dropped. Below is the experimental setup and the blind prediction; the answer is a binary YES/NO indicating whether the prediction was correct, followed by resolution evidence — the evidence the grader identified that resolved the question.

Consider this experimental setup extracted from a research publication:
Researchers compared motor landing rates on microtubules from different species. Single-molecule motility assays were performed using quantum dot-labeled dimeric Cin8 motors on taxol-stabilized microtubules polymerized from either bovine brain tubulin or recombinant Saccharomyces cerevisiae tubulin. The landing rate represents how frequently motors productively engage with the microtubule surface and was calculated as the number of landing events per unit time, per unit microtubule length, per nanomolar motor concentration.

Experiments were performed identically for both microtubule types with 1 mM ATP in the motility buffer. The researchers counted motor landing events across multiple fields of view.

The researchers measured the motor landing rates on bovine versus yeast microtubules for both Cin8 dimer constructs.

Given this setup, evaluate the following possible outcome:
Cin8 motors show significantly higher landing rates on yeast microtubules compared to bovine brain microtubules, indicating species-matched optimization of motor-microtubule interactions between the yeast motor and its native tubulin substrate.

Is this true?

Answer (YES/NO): NO